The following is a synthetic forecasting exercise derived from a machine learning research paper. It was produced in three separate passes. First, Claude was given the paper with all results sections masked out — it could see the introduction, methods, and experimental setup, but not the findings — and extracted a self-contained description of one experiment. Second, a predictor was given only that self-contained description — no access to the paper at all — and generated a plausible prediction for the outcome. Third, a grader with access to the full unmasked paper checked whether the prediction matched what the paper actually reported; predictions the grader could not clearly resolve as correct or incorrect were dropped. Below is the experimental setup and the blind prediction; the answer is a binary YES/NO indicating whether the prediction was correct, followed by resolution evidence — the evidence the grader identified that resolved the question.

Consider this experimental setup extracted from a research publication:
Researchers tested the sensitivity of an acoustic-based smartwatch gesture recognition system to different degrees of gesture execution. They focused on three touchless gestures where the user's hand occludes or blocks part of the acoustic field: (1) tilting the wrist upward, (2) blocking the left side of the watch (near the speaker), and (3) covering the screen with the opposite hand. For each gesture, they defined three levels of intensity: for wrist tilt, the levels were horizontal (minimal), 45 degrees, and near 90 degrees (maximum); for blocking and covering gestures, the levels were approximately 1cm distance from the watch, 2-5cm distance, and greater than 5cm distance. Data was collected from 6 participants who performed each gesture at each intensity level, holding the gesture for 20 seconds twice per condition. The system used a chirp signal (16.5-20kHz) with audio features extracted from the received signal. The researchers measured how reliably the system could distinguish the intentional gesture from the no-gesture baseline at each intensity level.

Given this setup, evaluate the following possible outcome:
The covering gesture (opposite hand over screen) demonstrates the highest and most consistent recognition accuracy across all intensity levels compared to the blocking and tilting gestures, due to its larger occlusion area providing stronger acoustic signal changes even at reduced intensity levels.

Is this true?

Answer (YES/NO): NO